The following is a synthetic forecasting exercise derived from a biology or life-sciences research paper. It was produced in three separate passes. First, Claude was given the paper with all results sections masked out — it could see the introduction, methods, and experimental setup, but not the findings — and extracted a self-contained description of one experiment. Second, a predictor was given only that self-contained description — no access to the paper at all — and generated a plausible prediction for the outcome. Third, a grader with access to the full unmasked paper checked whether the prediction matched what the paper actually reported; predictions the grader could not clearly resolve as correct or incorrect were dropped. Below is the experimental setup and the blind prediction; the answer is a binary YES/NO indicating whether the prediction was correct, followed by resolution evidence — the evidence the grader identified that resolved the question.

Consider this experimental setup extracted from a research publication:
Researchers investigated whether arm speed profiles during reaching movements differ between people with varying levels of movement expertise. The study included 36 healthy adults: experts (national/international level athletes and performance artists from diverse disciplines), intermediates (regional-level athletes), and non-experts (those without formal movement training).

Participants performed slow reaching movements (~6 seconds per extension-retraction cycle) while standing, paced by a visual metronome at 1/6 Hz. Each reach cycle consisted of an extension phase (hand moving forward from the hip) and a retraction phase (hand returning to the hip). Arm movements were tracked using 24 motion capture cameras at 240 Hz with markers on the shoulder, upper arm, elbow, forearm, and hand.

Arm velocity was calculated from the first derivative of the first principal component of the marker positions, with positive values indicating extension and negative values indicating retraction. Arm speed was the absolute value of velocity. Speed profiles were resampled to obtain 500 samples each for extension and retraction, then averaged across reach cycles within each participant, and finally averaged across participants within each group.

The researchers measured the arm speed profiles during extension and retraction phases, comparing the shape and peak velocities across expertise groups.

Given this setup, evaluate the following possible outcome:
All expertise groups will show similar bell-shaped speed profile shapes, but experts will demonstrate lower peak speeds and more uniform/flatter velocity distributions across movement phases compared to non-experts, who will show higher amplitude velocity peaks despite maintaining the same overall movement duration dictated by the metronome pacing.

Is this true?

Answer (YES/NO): NO